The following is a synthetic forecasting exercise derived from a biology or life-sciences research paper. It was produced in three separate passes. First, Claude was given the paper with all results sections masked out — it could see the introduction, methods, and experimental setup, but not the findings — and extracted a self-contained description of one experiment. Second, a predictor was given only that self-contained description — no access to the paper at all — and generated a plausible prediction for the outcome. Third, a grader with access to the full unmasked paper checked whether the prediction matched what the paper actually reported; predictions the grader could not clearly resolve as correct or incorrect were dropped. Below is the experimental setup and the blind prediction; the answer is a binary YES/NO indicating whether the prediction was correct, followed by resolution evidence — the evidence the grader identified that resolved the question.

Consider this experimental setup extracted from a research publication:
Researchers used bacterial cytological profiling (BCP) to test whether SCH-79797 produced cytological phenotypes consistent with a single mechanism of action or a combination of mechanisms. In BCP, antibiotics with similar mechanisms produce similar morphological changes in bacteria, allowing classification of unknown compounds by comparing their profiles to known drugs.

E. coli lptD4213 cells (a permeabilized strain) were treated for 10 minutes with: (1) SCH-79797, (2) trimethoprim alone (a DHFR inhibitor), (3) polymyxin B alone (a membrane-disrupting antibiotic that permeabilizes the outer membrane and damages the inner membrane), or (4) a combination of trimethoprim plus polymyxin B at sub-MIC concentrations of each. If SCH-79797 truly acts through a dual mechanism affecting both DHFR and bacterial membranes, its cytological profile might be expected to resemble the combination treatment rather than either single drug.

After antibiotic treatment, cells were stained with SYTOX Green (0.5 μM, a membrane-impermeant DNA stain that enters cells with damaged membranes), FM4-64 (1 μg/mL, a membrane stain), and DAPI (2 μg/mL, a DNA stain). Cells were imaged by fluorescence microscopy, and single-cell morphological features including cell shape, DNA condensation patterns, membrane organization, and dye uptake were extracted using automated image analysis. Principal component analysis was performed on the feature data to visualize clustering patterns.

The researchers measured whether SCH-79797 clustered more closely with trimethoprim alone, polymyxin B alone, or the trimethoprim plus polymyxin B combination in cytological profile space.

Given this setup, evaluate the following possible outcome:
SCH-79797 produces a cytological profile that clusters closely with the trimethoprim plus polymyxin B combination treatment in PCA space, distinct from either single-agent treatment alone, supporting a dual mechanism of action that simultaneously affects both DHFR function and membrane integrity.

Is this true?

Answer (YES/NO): YES